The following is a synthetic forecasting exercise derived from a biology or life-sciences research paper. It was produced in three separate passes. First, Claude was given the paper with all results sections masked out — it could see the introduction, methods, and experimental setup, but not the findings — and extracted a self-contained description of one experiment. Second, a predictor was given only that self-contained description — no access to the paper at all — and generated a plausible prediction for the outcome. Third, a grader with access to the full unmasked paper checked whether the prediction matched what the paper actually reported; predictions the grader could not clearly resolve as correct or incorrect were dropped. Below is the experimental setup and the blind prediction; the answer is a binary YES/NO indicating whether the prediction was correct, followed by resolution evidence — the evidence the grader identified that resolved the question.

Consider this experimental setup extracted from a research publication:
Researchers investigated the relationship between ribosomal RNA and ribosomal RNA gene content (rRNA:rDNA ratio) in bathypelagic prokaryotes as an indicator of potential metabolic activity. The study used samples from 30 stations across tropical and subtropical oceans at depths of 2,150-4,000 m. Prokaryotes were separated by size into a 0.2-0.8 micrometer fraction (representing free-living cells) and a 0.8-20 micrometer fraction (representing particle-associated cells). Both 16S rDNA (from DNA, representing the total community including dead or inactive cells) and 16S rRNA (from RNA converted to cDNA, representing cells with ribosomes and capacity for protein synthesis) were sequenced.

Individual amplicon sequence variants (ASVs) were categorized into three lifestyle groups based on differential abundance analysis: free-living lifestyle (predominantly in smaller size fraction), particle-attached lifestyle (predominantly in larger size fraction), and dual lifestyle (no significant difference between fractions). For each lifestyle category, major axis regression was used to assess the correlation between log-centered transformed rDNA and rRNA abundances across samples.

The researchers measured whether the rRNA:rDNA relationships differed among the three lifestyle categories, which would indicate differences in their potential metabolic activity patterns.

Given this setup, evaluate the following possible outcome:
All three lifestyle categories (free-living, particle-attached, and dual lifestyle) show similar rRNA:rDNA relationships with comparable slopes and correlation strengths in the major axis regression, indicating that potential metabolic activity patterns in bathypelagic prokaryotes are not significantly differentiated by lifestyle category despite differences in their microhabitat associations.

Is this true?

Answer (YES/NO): NO